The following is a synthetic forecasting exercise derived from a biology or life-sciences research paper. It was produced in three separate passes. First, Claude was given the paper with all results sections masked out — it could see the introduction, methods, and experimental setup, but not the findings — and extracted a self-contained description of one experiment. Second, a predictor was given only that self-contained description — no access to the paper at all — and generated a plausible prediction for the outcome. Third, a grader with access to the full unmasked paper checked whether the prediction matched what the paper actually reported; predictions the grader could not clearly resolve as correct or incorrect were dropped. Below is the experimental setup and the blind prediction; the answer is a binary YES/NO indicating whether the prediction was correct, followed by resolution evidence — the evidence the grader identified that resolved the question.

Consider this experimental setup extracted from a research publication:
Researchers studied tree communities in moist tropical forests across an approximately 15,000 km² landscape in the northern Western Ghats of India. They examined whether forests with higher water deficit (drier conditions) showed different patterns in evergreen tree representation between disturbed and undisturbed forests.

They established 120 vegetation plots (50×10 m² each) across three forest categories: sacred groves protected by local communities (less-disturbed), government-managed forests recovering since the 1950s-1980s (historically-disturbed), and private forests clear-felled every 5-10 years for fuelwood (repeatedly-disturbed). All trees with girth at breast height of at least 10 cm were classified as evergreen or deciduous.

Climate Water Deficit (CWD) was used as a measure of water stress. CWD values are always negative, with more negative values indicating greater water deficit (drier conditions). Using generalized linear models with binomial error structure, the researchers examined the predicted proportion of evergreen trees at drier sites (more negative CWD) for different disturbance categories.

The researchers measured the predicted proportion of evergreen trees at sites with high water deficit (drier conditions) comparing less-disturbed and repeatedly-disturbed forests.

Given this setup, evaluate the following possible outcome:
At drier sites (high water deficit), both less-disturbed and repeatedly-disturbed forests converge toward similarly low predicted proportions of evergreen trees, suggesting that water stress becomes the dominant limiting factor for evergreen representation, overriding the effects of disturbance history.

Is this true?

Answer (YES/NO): NO